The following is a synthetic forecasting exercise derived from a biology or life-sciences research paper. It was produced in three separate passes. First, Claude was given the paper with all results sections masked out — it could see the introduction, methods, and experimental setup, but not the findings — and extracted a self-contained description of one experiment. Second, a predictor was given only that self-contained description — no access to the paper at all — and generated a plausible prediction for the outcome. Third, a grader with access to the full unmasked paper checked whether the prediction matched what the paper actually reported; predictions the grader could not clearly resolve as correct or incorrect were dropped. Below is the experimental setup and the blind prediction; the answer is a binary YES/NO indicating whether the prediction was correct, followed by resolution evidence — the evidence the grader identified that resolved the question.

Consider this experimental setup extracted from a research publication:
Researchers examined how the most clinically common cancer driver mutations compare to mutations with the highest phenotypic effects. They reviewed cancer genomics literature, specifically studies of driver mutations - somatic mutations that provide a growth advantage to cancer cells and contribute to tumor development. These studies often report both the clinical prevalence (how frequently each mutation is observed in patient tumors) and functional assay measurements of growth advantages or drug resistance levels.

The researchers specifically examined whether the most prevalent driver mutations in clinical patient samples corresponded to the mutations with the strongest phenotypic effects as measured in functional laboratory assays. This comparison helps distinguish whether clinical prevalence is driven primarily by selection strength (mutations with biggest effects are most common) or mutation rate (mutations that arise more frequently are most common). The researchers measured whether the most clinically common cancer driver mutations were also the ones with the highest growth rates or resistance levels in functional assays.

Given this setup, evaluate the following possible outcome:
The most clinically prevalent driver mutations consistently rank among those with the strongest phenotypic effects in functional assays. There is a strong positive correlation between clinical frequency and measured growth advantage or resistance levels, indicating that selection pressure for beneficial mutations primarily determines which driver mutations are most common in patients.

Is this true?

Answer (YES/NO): NO